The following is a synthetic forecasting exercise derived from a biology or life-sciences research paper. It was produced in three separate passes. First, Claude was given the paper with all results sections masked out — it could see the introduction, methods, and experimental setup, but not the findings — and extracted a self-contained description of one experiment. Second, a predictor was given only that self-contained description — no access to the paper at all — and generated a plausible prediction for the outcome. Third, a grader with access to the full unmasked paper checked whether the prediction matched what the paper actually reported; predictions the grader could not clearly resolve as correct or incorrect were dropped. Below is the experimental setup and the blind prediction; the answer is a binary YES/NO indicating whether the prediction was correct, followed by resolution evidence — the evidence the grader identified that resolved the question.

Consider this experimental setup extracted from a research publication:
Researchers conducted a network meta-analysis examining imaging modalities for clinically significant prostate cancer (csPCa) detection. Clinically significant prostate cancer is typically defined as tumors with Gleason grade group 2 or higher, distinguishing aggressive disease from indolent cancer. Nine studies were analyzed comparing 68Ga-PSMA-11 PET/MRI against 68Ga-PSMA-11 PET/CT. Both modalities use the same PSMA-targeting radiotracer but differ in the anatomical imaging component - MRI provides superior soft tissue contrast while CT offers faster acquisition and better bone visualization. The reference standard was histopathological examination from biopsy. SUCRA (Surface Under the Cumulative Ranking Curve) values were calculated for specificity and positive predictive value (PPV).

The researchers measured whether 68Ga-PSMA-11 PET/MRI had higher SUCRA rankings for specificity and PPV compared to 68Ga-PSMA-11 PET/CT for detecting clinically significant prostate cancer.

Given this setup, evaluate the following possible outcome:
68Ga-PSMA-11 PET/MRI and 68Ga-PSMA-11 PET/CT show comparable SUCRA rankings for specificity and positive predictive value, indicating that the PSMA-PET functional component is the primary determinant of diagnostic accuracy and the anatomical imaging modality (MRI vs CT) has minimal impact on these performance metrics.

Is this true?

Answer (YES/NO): NO